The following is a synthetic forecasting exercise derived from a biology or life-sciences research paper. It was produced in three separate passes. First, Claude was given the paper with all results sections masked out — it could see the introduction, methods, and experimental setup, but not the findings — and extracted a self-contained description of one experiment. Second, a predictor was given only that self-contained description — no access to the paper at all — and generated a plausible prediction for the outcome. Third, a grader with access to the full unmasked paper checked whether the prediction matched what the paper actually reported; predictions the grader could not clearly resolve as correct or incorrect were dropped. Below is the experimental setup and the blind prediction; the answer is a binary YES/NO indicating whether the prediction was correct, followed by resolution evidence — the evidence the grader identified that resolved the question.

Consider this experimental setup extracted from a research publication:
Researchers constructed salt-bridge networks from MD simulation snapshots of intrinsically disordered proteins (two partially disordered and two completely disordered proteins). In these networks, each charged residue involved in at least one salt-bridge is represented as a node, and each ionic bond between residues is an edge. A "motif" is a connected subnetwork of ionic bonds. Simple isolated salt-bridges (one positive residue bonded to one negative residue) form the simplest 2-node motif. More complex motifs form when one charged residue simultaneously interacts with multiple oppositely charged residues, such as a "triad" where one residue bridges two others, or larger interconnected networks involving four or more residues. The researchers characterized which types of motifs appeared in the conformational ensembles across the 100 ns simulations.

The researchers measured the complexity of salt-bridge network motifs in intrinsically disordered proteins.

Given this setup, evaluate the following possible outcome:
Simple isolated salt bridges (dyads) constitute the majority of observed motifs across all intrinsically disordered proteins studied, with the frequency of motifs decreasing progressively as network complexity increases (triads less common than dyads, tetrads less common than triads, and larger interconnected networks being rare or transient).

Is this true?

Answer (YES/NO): YES